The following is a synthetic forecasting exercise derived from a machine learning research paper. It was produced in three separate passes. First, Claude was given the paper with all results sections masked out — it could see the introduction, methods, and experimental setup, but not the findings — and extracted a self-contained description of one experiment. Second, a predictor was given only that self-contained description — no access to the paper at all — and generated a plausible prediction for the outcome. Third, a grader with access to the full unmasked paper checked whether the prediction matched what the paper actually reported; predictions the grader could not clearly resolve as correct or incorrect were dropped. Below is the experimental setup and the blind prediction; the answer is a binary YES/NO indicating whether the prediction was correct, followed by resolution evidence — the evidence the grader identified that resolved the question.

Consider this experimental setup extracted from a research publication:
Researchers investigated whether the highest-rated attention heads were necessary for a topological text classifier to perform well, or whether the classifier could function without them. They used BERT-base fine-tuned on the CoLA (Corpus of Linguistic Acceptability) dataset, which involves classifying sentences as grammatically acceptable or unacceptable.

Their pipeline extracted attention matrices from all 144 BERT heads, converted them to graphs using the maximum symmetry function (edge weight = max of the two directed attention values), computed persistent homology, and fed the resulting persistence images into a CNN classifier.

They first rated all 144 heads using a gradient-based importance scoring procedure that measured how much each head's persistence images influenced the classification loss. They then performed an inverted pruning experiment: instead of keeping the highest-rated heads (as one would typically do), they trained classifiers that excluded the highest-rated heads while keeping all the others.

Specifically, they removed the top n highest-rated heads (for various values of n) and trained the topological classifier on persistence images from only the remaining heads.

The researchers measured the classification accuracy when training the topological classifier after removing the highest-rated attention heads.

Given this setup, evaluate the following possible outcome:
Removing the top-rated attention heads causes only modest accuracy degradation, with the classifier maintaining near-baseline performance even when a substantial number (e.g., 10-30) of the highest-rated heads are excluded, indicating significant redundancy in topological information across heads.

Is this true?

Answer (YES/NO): YES